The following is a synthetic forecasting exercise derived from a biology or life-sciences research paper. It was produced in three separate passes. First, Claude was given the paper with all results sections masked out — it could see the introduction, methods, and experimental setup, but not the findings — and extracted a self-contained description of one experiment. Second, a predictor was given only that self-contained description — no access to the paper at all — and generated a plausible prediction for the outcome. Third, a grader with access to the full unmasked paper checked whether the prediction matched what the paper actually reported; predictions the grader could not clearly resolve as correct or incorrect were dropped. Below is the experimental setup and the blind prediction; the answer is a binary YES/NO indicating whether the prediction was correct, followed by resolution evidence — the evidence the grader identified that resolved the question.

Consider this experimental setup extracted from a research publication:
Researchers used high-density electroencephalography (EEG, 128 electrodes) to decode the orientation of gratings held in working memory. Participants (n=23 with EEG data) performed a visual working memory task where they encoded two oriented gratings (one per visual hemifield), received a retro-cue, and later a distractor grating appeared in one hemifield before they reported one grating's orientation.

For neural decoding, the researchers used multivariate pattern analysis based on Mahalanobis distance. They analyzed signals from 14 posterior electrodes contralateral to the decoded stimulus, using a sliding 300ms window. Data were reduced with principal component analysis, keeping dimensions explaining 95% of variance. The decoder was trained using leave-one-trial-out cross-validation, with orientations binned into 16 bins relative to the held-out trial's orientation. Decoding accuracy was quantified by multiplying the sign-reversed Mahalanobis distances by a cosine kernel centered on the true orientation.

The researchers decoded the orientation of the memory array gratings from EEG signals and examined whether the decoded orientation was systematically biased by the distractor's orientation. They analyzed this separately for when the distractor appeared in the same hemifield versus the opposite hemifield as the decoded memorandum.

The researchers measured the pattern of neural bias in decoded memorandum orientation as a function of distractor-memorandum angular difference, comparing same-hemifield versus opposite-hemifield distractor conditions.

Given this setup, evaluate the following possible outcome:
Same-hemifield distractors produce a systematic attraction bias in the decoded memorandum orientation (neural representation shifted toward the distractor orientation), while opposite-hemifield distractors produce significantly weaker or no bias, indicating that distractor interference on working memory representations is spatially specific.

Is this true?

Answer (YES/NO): NO